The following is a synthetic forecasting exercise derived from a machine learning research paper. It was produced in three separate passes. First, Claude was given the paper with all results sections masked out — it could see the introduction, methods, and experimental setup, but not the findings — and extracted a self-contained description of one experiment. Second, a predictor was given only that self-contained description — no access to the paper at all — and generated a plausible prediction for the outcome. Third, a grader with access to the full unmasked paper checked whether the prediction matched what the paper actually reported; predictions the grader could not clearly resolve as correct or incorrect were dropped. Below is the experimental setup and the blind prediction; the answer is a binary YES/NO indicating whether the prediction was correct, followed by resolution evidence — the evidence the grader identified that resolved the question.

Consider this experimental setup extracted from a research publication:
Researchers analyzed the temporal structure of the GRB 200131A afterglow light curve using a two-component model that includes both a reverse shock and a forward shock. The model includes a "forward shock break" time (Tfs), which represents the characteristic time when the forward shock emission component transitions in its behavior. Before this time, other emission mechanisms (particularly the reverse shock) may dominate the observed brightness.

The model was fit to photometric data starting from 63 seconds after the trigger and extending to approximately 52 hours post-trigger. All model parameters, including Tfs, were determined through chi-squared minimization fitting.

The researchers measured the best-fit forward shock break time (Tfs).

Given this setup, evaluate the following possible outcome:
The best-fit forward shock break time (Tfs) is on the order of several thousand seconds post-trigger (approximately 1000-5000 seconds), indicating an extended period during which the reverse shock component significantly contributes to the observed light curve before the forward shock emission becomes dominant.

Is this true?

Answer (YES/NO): NO